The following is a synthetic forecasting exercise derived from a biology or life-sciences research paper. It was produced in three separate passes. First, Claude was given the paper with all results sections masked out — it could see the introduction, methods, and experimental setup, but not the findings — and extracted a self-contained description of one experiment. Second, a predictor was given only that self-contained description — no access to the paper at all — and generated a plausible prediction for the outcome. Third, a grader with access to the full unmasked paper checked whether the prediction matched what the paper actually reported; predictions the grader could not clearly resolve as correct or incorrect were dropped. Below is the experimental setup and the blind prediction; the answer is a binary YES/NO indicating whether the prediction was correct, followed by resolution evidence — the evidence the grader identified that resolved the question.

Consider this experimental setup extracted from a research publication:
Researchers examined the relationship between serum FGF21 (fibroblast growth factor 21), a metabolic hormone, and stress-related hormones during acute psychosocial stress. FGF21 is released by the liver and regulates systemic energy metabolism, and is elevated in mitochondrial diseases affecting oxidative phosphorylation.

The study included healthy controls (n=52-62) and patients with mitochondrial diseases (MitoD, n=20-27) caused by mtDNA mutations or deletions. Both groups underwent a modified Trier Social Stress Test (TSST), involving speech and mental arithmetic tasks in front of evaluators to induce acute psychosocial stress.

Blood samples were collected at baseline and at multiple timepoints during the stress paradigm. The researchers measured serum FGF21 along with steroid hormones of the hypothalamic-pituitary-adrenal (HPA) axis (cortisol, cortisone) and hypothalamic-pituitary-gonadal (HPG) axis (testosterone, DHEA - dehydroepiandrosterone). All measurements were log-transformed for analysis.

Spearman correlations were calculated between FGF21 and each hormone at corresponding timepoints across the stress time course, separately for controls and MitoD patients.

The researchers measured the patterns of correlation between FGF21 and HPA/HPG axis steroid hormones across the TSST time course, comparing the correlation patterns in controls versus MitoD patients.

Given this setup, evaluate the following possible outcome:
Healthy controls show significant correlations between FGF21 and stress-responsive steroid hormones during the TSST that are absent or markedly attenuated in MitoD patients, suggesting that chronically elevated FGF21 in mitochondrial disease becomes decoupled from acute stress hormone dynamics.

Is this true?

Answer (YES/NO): NO